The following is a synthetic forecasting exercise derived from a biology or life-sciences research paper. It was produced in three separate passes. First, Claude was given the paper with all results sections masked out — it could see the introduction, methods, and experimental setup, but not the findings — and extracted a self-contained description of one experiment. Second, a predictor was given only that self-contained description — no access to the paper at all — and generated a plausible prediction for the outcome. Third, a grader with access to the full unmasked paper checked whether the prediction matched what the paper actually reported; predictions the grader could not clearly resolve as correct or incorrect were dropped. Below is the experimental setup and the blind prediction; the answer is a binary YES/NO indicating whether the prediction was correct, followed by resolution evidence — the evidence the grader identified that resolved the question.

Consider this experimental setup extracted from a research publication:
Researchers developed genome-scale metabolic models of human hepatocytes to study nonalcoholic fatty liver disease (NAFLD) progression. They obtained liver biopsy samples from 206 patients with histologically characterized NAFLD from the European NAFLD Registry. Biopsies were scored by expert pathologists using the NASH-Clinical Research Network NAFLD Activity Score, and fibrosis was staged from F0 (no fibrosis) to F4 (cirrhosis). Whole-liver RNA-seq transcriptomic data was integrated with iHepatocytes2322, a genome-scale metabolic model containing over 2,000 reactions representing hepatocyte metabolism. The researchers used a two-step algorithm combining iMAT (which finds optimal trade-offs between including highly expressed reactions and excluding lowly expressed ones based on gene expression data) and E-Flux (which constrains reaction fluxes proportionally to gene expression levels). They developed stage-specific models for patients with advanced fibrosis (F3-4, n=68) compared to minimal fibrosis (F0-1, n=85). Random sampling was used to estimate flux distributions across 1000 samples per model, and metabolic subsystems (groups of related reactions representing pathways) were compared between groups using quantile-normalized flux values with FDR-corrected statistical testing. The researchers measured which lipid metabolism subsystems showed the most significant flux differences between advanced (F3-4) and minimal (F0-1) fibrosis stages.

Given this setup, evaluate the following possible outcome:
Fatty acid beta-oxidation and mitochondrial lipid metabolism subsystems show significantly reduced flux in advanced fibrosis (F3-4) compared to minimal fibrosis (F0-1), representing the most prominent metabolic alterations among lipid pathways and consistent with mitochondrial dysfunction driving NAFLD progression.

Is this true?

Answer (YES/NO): NO